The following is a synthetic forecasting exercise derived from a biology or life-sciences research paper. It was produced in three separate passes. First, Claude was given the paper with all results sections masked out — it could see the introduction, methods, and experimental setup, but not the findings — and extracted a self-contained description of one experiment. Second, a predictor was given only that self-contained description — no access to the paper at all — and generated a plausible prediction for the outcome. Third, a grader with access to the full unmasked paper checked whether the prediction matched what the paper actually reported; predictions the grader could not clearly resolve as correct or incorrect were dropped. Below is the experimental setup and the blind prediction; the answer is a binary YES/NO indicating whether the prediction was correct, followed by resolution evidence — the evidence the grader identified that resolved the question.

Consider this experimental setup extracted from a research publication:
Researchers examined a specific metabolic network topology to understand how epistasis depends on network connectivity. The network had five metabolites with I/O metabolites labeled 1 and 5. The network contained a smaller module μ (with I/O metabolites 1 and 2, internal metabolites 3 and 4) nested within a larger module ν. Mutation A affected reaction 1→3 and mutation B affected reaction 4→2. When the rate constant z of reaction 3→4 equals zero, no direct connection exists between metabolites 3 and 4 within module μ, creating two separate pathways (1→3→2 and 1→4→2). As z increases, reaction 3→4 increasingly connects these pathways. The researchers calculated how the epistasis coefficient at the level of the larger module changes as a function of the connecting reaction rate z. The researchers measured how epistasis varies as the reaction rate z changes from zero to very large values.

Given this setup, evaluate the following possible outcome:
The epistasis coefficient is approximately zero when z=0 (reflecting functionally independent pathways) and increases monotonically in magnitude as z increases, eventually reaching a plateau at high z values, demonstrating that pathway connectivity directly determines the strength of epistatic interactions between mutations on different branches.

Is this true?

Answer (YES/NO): NO